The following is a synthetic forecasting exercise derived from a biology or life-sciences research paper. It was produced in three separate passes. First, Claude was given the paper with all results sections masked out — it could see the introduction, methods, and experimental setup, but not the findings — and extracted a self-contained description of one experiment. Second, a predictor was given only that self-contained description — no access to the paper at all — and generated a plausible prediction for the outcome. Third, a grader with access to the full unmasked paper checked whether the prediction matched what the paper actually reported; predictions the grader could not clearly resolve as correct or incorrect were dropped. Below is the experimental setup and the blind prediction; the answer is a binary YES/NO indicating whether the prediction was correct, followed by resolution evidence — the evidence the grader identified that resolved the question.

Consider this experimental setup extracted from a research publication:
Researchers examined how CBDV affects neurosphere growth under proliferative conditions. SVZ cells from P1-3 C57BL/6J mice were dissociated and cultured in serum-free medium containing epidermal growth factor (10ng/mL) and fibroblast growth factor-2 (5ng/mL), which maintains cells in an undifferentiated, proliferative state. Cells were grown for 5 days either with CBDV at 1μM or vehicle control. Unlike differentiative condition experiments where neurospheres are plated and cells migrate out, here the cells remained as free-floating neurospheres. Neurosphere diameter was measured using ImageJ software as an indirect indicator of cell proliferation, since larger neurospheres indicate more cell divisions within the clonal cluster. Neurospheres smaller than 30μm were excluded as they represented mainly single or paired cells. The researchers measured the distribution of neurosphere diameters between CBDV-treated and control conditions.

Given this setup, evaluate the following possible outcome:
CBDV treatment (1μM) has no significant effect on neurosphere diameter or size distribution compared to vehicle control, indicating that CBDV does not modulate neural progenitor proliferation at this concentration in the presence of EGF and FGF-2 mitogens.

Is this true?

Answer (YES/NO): NO